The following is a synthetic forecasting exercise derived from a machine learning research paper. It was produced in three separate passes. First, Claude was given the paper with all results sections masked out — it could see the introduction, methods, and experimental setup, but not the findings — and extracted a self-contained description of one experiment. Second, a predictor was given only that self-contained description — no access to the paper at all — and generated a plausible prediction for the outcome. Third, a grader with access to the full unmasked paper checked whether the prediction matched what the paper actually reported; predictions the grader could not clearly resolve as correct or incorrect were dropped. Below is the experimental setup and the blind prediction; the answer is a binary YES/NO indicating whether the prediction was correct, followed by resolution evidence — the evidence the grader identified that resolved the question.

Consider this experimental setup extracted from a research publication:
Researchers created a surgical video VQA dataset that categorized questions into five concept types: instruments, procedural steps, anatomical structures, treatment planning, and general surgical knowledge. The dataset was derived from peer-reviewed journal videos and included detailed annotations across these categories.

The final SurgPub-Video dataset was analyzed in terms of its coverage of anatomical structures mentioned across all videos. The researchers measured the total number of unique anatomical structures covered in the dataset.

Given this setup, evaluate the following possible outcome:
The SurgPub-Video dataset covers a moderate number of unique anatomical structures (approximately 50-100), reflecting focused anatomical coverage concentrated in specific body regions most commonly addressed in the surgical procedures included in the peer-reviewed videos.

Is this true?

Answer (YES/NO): NO